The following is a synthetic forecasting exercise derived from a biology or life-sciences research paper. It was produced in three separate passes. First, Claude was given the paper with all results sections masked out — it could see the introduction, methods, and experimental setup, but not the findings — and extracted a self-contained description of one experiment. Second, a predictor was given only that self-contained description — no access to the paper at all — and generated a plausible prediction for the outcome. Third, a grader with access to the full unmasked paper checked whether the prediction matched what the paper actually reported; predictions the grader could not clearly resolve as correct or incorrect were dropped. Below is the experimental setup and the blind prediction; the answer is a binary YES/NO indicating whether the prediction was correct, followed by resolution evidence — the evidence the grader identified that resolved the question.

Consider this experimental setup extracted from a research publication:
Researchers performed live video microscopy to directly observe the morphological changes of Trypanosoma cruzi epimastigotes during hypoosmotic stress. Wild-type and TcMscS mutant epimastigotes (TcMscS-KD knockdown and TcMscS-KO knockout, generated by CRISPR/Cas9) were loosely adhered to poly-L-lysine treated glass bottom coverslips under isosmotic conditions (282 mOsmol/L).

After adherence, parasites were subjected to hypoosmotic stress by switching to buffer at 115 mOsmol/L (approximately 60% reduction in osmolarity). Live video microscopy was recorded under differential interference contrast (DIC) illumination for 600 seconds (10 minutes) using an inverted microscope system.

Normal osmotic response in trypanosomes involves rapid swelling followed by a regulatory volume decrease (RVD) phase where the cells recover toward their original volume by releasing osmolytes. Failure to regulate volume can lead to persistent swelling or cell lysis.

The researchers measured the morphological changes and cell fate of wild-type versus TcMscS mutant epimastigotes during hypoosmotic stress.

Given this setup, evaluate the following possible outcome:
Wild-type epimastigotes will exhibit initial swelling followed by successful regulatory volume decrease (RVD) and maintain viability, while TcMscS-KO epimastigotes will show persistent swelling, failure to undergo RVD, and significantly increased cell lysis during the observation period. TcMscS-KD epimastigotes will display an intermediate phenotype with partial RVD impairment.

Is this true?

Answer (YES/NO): NO